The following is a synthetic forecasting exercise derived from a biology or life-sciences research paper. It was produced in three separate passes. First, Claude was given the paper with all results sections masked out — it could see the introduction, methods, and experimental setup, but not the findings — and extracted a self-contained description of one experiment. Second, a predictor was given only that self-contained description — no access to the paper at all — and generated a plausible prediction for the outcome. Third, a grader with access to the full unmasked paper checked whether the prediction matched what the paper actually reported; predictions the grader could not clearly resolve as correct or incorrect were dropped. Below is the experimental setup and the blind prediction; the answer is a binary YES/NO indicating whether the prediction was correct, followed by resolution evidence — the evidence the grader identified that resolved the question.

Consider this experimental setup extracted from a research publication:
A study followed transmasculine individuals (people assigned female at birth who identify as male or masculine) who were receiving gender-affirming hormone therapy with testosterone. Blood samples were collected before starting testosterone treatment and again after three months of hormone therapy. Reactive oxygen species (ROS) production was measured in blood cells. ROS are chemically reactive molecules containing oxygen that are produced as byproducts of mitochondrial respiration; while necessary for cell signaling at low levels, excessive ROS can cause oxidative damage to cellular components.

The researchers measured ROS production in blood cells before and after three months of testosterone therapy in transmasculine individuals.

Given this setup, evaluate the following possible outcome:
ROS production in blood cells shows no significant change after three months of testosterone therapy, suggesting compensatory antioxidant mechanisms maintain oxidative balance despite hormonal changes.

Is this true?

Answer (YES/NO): NO